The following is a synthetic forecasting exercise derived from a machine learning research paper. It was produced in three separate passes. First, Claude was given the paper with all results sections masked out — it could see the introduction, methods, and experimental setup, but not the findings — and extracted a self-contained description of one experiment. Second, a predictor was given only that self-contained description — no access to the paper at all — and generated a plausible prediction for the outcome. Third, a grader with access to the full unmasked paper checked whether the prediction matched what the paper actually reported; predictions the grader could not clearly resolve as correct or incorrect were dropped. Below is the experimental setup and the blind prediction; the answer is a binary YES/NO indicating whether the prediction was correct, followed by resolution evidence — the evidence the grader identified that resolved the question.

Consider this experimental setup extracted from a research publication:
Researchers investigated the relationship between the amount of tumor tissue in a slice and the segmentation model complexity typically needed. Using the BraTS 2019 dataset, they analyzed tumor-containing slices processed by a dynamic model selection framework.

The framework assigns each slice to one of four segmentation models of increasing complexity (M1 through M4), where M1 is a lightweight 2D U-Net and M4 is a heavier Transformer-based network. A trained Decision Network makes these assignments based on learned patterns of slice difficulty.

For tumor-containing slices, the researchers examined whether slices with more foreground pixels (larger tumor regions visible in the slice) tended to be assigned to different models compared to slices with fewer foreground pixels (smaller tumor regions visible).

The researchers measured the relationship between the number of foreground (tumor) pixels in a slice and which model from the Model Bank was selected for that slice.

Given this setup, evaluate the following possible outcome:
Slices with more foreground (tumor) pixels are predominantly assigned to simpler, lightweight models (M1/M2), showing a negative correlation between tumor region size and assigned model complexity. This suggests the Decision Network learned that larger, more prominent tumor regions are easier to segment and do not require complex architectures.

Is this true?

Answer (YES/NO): NO